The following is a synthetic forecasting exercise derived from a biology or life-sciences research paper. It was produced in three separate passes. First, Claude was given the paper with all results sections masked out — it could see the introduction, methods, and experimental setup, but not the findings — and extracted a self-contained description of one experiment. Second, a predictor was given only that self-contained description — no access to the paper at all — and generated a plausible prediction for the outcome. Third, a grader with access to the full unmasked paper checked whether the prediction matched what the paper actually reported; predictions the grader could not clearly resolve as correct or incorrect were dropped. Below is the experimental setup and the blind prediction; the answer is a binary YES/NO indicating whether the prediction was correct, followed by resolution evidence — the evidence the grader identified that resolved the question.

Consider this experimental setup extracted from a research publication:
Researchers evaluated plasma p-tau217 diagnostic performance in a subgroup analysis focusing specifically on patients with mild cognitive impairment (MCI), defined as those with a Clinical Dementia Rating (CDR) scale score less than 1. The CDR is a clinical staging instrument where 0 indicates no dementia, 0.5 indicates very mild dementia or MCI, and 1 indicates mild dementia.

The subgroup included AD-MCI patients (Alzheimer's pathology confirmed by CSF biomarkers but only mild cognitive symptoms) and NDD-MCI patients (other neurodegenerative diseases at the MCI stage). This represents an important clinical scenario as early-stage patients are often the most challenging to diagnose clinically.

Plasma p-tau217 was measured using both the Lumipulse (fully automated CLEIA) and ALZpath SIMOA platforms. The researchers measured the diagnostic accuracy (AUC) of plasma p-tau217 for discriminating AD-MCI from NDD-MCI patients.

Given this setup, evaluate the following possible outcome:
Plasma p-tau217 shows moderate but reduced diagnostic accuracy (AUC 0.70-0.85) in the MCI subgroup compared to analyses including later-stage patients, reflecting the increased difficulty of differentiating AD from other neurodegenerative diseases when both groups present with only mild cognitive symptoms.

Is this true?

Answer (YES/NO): NO